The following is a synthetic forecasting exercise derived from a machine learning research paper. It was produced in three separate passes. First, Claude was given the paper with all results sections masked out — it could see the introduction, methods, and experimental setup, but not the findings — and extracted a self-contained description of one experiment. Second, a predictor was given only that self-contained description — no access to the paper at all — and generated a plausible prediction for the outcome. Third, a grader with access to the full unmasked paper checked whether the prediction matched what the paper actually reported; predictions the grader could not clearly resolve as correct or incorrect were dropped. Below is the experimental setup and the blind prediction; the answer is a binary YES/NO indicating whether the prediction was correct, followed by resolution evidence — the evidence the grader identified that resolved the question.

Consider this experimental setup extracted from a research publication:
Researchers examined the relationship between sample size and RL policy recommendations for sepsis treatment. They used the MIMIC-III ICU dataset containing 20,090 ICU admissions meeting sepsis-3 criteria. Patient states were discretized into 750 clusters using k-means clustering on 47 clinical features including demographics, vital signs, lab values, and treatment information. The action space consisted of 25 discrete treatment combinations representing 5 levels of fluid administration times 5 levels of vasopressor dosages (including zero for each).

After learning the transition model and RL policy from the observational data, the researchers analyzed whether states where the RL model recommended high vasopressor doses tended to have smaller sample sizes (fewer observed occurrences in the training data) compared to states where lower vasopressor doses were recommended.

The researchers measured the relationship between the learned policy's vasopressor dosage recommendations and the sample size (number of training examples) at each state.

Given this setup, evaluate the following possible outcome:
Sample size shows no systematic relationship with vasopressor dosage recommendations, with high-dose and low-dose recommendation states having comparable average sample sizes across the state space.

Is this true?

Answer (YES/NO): NO